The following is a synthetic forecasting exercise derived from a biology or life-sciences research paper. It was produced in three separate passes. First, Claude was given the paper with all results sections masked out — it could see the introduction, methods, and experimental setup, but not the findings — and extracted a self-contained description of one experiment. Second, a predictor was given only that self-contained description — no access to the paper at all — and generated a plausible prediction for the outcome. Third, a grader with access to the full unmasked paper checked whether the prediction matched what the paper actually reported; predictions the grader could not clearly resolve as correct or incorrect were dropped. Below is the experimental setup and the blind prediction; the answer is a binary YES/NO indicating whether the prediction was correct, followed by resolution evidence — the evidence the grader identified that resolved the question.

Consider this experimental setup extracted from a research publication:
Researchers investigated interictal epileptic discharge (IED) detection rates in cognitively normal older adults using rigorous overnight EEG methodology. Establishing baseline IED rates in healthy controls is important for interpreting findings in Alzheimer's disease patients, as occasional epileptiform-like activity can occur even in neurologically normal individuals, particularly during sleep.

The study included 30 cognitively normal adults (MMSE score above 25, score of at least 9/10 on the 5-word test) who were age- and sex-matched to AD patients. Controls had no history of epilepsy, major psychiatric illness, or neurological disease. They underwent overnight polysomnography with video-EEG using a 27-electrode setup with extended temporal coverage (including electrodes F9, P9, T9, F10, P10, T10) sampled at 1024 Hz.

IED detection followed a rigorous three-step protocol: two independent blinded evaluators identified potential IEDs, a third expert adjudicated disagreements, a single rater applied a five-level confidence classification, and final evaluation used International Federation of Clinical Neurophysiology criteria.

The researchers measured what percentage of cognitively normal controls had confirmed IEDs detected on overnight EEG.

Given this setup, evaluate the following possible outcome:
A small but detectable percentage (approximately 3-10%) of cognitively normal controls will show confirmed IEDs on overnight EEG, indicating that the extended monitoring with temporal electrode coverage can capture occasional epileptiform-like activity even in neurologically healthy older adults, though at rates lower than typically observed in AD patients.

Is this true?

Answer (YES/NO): YES